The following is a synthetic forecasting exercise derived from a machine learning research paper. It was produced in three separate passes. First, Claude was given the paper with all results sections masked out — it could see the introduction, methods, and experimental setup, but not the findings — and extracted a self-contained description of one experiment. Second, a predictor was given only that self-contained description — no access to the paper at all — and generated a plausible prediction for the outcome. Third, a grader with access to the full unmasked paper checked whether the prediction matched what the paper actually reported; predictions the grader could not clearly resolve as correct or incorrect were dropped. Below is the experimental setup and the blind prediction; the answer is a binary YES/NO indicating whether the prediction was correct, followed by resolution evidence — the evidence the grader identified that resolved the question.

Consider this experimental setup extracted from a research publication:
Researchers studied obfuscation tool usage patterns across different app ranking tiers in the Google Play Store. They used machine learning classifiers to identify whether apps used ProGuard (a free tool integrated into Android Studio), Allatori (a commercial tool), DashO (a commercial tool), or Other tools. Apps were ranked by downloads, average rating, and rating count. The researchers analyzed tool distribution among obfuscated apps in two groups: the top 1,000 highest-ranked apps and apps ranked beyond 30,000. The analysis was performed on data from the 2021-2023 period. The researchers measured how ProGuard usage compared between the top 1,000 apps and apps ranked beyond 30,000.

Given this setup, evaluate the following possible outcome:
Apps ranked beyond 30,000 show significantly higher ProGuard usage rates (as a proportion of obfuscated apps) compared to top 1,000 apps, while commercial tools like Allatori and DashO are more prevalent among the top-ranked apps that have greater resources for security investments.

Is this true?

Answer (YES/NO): YES